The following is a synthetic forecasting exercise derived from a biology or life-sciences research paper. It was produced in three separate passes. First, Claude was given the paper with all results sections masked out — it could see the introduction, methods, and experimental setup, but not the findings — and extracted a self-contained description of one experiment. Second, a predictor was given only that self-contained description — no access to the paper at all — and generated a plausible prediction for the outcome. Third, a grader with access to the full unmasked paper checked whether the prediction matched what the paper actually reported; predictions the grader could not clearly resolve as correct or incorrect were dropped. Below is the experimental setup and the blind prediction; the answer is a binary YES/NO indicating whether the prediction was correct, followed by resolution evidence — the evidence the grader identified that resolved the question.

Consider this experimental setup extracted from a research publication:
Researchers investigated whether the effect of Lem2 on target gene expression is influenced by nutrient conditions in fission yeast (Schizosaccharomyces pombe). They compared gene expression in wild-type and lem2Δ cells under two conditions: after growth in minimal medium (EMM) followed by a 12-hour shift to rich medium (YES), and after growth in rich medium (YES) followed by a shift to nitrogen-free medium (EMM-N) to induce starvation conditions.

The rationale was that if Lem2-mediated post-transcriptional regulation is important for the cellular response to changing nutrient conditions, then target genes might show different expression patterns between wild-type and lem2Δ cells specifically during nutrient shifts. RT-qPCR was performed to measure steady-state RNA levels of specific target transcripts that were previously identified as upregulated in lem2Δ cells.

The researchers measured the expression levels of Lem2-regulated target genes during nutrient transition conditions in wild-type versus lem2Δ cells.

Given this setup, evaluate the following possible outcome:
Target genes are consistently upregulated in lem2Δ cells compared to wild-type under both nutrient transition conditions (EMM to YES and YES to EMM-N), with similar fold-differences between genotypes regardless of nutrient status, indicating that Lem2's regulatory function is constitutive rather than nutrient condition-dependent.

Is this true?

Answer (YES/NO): NO